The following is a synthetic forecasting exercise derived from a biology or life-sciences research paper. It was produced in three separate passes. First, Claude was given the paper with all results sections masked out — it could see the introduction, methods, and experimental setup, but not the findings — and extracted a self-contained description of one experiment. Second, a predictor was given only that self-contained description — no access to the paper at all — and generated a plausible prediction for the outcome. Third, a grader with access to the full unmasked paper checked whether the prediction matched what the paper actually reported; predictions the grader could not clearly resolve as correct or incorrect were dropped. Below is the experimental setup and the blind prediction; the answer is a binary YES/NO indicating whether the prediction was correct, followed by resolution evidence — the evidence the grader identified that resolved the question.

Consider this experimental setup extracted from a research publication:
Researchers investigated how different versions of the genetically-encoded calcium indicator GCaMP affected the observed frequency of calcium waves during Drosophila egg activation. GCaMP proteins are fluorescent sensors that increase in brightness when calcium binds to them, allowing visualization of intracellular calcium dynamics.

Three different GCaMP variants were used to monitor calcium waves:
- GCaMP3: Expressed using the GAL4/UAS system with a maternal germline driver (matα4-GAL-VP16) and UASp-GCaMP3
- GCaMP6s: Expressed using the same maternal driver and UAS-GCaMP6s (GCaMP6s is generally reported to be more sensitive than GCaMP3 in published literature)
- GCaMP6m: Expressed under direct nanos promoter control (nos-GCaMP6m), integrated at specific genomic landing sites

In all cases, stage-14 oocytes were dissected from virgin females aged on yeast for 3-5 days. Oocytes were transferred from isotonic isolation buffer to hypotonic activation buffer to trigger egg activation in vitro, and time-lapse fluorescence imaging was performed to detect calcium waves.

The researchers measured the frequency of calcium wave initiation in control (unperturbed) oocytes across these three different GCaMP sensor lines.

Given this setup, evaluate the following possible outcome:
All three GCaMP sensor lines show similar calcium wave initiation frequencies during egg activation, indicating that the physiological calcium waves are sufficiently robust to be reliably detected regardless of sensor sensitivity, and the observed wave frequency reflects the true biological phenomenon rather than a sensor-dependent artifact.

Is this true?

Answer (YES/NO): NO